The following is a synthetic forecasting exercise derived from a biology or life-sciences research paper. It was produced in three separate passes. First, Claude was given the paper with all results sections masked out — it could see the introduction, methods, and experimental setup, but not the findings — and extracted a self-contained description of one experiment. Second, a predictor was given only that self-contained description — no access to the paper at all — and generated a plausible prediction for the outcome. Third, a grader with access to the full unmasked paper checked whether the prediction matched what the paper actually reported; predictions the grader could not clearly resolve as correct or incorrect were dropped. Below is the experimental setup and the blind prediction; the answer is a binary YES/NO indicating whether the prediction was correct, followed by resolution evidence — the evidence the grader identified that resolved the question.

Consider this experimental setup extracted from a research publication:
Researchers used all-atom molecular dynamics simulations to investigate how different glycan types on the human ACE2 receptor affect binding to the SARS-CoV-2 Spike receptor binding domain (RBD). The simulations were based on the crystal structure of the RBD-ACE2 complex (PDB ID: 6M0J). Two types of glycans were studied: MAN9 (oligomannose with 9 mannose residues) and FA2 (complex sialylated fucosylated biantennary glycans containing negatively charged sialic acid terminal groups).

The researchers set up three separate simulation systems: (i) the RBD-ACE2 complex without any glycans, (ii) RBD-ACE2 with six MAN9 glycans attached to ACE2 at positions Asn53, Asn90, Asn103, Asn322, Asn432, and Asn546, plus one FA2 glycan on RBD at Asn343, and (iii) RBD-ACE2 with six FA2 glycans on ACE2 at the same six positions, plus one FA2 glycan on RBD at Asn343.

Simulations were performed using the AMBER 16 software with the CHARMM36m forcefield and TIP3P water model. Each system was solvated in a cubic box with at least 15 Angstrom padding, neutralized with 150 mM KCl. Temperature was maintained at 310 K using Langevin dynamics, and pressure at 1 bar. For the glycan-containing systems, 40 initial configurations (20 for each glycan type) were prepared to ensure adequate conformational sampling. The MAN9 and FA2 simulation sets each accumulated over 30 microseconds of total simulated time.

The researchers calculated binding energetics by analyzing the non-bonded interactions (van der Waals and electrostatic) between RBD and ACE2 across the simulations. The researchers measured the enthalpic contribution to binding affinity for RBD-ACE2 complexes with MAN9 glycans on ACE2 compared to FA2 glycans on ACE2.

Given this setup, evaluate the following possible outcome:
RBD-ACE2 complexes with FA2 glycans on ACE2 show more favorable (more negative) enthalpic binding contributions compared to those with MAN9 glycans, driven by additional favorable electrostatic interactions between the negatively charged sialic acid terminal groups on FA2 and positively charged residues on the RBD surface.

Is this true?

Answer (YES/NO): YES